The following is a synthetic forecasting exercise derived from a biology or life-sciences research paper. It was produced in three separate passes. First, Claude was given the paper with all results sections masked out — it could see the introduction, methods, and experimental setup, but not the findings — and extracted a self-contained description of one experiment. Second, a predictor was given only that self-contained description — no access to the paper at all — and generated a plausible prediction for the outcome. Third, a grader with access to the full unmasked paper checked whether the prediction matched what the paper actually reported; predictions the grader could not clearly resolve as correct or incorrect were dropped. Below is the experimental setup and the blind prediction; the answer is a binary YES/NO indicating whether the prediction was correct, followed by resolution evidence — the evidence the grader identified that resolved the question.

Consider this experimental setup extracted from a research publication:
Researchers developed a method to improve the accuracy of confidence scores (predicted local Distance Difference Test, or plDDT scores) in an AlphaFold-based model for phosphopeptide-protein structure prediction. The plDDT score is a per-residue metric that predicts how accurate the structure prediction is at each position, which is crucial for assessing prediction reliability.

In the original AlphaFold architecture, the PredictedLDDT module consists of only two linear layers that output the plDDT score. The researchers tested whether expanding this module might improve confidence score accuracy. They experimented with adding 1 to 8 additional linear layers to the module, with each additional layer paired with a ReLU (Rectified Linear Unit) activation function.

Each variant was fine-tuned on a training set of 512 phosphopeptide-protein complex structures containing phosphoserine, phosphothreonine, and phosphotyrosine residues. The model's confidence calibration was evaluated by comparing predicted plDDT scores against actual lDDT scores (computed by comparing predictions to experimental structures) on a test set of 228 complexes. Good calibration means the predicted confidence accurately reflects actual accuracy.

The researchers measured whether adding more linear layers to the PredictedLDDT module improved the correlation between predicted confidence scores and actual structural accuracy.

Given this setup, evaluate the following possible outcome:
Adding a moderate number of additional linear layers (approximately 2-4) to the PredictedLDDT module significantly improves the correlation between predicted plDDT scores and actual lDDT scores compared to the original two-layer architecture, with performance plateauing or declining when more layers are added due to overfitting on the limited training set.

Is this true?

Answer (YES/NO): NO